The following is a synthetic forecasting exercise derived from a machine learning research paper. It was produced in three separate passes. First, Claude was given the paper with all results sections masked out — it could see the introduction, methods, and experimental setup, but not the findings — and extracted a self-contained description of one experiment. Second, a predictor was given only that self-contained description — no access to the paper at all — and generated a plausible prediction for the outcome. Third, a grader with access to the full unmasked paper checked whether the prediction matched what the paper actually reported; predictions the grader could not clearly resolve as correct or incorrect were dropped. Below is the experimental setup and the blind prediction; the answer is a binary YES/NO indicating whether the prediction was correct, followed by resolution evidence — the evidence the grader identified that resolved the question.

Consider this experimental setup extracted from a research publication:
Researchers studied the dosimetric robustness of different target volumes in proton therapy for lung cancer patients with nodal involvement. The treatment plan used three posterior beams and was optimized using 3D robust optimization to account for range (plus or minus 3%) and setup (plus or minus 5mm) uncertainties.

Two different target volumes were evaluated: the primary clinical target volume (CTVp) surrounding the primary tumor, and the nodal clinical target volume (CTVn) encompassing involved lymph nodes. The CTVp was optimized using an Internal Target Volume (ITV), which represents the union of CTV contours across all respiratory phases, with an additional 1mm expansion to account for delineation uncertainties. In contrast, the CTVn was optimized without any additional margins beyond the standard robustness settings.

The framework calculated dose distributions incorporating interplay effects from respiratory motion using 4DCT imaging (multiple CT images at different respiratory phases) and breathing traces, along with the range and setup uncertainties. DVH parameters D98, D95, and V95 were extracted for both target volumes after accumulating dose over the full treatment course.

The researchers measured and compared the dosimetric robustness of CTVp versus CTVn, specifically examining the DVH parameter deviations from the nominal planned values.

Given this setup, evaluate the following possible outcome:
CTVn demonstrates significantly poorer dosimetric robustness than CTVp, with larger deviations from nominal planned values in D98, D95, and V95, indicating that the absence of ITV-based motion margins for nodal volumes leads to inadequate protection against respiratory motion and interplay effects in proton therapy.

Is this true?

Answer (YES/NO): NO